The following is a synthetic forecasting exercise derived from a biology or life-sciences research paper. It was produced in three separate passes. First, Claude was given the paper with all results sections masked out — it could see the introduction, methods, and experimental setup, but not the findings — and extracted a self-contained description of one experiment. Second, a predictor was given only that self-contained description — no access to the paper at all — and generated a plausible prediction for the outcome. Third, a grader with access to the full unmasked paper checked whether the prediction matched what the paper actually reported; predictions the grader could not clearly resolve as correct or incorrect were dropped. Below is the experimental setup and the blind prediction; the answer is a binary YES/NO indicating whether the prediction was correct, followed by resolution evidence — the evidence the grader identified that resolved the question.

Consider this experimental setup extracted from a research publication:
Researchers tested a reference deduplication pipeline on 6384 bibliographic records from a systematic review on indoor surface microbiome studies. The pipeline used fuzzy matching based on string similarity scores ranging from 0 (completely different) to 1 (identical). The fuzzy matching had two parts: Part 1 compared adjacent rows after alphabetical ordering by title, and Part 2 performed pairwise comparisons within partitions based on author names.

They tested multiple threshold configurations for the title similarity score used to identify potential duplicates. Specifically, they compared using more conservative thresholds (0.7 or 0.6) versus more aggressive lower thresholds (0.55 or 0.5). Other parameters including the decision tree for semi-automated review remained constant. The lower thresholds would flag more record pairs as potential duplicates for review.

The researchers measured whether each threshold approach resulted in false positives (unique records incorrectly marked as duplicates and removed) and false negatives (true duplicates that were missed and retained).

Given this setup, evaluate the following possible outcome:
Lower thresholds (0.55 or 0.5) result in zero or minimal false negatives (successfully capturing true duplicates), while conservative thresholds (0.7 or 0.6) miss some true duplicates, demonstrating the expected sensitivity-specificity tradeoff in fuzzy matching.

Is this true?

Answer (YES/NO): NO